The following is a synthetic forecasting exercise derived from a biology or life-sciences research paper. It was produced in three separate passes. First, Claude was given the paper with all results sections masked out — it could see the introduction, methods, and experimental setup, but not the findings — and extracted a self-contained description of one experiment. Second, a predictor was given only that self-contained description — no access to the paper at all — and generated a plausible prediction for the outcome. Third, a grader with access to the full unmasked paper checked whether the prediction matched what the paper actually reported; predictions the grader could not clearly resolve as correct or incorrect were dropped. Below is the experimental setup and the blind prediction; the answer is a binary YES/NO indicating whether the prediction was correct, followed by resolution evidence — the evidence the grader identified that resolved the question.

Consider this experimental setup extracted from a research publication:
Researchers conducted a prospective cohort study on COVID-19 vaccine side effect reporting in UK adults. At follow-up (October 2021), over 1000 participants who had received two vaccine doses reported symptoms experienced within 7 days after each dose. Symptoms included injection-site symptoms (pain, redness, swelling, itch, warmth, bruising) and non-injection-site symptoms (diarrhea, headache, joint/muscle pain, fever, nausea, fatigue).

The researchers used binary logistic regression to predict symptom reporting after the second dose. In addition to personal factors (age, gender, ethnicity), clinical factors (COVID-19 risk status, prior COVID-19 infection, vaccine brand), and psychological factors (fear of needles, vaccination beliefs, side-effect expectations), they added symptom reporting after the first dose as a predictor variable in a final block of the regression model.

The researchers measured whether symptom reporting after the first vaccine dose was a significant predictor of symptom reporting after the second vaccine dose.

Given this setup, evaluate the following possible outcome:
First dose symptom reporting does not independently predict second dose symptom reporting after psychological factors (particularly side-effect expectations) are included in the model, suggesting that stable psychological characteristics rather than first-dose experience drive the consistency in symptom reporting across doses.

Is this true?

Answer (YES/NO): NO